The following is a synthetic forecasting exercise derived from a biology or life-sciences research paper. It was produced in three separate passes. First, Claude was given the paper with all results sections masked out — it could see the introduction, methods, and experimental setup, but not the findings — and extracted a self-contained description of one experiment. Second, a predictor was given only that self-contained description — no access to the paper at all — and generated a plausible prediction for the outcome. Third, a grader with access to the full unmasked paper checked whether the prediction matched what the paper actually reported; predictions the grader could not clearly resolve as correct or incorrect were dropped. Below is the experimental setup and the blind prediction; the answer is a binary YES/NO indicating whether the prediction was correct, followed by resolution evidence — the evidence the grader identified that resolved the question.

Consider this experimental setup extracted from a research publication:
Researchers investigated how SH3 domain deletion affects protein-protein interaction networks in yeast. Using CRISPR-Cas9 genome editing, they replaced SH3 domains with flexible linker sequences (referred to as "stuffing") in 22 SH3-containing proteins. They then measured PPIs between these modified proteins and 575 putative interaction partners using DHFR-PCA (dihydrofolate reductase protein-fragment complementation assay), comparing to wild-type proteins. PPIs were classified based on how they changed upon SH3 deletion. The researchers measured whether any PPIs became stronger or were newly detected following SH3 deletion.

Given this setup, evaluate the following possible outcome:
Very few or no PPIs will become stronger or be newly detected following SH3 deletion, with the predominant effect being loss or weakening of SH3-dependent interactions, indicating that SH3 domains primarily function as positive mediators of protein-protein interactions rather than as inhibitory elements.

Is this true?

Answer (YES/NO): NO